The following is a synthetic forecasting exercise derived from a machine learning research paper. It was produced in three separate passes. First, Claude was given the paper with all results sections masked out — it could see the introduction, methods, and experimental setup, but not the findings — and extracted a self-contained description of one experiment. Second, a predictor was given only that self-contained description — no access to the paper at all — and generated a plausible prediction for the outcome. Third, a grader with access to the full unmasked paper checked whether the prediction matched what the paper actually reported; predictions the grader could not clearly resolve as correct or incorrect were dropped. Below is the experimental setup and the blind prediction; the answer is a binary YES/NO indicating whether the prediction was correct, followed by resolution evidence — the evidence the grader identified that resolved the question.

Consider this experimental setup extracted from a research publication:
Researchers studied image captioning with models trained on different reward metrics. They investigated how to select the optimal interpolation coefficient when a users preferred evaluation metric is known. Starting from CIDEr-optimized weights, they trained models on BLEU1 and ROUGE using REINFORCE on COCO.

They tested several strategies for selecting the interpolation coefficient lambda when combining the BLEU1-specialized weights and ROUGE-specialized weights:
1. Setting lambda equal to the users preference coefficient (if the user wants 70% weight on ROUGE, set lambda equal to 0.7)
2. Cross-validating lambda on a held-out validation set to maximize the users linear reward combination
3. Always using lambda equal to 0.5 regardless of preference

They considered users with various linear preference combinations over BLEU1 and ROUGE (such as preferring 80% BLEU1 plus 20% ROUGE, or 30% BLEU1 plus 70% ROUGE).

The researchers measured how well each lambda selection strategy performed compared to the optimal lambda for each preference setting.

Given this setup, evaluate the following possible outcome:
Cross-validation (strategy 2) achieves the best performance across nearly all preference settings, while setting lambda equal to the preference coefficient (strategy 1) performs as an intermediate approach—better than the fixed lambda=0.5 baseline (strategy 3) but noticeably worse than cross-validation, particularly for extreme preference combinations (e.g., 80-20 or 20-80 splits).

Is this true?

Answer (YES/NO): NO